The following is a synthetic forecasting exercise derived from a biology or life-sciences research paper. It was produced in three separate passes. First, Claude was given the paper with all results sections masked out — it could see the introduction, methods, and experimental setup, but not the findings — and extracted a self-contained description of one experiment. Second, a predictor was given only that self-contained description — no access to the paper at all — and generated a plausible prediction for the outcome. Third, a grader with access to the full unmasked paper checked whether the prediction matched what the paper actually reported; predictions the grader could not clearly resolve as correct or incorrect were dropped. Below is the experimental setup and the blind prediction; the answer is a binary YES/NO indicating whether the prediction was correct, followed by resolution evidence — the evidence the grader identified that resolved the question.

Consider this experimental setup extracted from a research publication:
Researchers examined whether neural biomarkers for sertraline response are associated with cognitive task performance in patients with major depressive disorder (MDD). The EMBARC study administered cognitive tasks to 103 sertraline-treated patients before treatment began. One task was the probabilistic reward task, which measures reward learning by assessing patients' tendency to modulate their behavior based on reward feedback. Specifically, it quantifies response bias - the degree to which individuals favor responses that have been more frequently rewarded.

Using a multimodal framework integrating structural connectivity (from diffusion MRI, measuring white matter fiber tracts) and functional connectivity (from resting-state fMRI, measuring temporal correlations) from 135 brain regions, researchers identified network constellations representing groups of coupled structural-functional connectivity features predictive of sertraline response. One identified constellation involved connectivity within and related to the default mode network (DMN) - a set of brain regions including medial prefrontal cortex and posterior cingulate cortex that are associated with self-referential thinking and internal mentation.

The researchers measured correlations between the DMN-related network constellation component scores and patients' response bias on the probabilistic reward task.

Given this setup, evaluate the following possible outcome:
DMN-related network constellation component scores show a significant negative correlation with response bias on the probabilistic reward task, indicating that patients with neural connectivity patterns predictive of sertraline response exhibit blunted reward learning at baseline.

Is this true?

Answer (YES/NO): NO